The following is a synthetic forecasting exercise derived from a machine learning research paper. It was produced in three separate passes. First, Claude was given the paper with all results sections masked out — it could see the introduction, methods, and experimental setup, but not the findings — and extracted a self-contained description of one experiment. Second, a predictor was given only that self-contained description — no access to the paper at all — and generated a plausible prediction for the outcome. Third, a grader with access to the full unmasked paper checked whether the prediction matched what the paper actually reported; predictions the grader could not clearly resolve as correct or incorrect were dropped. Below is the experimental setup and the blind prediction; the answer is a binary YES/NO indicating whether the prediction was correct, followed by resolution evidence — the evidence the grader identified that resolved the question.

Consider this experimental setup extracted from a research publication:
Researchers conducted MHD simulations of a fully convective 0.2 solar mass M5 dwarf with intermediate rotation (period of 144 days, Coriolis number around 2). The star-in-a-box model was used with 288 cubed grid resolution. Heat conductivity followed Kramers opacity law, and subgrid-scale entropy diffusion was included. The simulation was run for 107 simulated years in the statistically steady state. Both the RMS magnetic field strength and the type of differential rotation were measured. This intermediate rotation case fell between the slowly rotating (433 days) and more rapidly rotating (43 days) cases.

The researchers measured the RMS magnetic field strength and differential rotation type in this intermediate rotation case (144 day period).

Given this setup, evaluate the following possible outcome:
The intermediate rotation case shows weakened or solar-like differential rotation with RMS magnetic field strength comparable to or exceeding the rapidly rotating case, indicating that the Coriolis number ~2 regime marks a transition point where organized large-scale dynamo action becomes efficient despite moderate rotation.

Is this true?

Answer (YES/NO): NO